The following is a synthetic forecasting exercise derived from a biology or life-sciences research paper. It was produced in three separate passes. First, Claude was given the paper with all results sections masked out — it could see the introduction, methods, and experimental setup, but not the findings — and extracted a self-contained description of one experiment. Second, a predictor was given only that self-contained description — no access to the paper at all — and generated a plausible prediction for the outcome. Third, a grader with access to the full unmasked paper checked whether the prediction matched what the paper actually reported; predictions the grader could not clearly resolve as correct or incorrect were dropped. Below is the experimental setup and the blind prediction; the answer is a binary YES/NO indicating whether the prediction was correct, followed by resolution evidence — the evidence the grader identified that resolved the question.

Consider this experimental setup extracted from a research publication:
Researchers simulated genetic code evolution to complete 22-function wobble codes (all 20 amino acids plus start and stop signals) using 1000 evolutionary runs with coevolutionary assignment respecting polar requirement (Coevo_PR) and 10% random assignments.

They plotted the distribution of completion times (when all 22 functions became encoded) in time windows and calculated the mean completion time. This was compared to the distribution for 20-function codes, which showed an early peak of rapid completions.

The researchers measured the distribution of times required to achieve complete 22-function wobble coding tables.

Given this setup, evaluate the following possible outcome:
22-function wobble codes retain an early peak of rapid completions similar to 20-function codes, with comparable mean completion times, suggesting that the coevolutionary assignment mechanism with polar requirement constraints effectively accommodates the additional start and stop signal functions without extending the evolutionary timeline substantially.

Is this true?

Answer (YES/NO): NO